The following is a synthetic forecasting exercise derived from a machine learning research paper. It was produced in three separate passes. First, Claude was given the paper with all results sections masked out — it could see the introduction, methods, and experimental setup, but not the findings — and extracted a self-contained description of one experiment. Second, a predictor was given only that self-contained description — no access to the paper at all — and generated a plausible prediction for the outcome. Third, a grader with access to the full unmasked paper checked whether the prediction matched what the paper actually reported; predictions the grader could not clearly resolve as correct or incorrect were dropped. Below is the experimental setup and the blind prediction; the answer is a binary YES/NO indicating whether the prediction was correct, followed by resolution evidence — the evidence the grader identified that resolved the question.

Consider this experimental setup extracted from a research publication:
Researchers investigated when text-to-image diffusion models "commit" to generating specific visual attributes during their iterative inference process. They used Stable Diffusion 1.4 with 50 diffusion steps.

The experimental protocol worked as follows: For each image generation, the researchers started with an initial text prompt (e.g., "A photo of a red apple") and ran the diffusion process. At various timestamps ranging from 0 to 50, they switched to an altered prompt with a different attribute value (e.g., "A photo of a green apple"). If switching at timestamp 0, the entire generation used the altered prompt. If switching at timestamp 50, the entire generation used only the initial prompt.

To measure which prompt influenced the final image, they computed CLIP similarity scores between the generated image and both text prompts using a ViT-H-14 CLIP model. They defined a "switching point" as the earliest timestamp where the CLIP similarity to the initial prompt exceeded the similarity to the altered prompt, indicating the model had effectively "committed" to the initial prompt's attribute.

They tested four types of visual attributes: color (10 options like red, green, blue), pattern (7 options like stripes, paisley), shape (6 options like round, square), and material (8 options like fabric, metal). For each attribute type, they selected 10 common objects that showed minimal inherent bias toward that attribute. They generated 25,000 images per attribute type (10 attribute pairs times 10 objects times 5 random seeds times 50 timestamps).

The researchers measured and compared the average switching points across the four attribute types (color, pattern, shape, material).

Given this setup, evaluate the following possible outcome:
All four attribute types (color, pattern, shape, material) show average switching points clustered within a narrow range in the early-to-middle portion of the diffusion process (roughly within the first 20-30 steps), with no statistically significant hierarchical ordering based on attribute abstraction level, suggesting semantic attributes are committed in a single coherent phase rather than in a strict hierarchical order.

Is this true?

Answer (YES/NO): NO